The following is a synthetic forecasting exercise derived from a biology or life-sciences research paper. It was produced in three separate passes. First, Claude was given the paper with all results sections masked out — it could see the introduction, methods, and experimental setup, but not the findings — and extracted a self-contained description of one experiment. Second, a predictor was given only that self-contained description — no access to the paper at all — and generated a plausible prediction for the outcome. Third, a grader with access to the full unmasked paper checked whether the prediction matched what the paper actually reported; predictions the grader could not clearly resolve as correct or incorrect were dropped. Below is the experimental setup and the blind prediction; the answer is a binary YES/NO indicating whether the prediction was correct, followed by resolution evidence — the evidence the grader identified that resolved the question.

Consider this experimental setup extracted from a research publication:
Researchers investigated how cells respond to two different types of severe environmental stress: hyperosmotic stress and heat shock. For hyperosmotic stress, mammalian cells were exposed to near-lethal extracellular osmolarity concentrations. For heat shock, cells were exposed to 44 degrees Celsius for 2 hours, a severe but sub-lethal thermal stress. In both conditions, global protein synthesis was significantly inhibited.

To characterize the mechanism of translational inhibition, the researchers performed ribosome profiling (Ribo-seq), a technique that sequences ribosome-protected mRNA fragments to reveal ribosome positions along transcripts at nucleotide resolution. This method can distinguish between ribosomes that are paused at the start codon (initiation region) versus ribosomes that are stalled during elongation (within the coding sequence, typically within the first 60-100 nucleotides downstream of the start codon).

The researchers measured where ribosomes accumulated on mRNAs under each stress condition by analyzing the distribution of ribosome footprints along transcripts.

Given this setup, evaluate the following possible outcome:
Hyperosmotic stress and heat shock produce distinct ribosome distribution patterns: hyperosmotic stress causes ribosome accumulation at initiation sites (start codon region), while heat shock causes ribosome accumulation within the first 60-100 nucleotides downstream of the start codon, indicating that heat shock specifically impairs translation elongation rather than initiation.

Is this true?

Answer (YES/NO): YES